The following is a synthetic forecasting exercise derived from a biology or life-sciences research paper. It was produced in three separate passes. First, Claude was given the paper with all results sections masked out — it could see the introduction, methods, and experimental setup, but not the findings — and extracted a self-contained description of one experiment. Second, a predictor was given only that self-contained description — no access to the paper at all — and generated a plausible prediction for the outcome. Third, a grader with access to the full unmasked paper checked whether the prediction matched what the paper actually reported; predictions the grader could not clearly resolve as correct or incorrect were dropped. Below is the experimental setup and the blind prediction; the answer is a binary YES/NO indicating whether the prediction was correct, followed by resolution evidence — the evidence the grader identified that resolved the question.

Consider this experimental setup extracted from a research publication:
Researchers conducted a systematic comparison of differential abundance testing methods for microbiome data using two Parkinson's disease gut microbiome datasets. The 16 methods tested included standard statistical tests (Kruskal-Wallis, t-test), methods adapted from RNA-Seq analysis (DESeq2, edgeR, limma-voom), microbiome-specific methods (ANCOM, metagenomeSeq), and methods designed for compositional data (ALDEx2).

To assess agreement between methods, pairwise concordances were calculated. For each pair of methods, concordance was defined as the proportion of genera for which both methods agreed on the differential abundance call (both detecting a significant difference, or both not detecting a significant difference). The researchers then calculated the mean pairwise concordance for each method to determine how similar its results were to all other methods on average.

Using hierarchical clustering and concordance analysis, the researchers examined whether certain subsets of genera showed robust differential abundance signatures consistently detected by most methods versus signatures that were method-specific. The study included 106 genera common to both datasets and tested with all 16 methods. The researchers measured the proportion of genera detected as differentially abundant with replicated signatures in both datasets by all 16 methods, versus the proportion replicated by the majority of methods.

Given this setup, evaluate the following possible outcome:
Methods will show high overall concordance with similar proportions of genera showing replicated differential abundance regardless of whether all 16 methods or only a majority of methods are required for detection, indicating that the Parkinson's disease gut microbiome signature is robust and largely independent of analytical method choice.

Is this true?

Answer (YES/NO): NO